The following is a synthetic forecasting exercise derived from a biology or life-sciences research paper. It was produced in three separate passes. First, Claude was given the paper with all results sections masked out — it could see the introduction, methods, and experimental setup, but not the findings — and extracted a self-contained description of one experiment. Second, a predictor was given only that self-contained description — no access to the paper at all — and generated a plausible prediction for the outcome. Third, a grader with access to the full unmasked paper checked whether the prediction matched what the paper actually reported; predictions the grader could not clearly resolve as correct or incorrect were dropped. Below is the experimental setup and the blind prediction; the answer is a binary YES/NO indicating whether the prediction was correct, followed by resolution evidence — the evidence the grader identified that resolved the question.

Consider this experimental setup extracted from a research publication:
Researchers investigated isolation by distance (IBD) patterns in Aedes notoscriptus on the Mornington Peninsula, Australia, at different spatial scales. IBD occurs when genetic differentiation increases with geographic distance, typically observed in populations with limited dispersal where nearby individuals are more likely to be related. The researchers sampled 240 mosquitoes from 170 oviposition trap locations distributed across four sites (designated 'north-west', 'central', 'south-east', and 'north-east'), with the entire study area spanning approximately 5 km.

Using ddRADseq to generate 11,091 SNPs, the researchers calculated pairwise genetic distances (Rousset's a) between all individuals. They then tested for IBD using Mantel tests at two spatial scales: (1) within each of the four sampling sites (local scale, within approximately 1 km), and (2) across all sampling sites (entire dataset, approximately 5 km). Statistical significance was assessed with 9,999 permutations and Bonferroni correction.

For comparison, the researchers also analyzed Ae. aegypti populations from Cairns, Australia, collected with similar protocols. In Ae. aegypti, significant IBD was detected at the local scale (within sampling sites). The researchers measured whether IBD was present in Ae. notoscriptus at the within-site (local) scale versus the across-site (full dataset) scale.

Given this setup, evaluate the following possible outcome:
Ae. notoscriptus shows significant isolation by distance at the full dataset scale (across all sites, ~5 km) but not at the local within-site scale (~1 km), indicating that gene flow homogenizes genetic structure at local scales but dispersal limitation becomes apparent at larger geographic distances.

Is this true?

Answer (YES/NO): YES